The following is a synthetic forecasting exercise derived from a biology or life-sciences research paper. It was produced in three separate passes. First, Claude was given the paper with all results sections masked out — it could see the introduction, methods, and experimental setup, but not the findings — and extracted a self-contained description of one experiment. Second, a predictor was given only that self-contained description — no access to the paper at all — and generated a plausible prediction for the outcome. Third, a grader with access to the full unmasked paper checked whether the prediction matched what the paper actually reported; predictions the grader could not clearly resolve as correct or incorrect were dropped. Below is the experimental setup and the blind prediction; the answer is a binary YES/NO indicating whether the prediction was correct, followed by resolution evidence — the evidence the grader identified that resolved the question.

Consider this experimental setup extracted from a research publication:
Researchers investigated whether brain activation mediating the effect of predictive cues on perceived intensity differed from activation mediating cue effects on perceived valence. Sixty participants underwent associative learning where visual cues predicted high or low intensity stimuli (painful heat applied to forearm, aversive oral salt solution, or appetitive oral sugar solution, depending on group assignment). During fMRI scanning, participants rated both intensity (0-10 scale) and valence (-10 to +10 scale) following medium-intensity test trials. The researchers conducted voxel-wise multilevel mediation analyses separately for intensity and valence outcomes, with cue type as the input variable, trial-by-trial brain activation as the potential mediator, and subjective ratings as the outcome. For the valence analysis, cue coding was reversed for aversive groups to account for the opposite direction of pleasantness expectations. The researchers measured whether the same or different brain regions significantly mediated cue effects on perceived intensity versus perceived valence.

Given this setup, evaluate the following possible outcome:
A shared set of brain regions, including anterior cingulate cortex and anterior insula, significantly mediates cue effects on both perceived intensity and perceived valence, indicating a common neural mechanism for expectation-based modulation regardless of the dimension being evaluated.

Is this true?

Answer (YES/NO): NO